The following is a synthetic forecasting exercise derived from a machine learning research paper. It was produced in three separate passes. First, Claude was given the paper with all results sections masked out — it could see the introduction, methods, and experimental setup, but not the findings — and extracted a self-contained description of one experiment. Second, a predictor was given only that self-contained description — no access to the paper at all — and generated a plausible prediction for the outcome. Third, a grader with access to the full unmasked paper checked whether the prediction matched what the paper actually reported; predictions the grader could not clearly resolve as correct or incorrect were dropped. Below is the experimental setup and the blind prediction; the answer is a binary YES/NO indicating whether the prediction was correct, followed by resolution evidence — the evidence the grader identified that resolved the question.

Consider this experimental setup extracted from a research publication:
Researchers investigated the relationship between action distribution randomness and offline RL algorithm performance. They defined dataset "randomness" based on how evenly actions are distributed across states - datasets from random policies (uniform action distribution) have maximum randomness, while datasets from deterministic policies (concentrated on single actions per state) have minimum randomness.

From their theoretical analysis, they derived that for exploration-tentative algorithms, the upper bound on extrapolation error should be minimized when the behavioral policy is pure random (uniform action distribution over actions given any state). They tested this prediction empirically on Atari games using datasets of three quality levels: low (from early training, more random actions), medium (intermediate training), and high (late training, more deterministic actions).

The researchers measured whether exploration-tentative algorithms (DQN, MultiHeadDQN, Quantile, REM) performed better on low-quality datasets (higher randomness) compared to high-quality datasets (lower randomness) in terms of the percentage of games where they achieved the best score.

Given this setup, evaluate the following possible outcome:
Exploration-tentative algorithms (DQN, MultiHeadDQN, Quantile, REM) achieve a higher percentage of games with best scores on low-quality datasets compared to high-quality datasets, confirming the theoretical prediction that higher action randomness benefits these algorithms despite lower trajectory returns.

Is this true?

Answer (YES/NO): YES